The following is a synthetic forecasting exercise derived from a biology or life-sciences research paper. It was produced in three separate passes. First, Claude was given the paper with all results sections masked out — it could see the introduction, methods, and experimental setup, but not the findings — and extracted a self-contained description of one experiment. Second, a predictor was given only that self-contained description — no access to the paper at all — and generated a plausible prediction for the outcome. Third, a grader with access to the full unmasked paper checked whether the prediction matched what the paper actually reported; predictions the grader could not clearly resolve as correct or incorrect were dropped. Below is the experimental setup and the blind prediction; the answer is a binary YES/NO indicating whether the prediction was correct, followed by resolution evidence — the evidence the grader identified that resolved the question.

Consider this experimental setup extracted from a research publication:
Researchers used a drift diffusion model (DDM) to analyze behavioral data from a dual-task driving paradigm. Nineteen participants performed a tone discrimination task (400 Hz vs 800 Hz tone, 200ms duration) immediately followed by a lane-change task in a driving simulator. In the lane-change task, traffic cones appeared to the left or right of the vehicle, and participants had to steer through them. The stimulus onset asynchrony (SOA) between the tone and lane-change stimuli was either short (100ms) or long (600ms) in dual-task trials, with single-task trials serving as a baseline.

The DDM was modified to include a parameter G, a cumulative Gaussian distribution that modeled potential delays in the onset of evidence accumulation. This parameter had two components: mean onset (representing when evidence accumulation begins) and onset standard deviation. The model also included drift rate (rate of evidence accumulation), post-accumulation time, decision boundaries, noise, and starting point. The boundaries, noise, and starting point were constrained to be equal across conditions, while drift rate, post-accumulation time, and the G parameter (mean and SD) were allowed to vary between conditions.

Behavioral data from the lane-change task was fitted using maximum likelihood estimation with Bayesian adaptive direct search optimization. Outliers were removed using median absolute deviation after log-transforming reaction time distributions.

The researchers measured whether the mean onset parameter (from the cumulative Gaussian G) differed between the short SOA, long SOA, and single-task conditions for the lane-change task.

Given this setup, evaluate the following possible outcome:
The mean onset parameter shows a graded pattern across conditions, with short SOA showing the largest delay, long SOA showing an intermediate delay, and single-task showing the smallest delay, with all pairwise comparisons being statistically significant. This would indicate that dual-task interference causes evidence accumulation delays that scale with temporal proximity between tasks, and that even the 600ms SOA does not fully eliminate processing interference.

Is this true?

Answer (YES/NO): NO